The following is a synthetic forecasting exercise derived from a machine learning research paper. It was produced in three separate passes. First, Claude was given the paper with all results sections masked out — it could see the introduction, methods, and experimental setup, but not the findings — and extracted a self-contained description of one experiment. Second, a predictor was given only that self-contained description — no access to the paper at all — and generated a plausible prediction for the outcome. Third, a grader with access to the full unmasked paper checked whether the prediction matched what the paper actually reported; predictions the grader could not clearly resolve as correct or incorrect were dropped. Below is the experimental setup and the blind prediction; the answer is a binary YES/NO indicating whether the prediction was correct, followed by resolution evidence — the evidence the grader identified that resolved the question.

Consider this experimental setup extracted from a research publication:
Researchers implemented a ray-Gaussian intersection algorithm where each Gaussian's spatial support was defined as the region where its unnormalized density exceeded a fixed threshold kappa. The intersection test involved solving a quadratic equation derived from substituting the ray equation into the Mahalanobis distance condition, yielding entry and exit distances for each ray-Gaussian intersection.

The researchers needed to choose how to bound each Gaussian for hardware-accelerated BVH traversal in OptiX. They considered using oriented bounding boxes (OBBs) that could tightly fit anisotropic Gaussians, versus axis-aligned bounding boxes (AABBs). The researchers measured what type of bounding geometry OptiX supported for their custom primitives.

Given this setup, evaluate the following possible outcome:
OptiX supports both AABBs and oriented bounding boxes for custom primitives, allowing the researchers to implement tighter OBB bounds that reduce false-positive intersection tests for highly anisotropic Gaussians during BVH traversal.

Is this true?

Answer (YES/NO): NO